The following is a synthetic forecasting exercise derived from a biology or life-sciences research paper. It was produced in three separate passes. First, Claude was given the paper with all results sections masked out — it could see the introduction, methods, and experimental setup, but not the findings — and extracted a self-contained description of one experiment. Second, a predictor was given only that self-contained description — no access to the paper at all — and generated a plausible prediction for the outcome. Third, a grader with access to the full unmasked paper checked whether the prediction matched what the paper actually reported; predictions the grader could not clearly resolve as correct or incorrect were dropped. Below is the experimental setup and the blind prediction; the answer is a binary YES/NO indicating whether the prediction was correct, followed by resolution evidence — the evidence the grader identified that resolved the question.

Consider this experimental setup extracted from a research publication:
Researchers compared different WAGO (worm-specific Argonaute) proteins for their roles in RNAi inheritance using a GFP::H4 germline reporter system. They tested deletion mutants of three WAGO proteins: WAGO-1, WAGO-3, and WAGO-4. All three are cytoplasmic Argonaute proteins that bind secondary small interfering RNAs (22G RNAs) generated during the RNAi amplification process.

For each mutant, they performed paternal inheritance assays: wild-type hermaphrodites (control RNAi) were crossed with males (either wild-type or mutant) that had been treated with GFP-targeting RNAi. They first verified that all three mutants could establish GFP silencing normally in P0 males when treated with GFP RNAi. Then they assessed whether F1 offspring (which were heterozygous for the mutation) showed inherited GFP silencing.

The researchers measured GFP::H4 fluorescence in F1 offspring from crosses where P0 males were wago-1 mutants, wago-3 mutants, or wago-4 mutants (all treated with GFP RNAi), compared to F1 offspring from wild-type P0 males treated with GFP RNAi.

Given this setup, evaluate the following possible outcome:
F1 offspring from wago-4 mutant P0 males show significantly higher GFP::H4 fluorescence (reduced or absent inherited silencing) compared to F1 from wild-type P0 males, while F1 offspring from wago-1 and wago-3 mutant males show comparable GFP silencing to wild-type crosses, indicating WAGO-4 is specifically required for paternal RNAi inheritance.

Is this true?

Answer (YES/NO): NO